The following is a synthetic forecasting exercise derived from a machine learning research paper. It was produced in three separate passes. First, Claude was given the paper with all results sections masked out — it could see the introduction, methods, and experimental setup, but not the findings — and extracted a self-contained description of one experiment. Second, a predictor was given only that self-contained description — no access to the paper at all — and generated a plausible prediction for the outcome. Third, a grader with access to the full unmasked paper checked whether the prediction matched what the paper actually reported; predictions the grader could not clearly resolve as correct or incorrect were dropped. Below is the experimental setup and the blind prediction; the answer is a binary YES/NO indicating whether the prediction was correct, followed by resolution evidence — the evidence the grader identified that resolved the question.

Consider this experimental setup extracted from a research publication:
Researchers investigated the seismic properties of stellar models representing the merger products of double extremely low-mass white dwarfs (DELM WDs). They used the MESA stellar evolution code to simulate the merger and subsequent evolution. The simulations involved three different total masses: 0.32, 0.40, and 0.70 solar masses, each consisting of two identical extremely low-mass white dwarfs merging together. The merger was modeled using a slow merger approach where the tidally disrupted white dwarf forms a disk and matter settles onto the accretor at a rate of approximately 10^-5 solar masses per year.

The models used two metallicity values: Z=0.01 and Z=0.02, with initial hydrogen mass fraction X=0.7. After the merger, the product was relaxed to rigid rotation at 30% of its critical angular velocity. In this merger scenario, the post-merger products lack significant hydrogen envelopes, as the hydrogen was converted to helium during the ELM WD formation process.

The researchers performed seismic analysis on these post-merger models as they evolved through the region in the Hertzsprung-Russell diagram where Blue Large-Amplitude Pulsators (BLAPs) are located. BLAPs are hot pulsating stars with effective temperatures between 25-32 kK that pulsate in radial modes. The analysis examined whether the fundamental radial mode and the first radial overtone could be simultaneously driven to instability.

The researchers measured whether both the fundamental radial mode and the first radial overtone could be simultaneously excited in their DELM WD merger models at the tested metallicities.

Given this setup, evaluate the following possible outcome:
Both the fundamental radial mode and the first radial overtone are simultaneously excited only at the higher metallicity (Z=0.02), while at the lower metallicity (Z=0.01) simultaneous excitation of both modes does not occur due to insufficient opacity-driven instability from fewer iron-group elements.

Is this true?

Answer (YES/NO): YES